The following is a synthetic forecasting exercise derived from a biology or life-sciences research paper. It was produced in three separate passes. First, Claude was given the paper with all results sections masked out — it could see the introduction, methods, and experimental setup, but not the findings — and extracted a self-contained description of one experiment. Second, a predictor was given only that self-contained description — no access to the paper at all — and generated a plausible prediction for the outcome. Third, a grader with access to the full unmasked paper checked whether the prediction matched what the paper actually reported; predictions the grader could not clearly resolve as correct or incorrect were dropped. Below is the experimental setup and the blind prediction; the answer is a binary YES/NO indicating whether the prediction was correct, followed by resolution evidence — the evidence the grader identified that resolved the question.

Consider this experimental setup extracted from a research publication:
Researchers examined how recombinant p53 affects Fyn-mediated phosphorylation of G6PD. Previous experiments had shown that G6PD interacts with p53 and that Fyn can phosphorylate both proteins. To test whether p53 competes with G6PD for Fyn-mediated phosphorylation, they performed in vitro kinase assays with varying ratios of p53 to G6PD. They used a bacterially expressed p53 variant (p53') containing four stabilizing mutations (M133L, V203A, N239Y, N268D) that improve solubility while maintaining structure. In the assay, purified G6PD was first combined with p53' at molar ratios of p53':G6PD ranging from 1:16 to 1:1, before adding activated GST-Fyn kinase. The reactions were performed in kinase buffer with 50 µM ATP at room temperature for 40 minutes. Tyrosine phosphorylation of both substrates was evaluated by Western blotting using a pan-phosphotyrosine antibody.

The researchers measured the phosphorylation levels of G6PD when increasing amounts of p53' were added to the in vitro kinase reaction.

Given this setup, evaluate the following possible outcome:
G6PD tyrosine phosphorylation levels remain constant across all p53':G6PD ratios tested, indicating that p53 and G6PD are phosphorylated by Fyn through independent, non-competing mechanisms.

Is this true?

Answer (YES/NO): NO